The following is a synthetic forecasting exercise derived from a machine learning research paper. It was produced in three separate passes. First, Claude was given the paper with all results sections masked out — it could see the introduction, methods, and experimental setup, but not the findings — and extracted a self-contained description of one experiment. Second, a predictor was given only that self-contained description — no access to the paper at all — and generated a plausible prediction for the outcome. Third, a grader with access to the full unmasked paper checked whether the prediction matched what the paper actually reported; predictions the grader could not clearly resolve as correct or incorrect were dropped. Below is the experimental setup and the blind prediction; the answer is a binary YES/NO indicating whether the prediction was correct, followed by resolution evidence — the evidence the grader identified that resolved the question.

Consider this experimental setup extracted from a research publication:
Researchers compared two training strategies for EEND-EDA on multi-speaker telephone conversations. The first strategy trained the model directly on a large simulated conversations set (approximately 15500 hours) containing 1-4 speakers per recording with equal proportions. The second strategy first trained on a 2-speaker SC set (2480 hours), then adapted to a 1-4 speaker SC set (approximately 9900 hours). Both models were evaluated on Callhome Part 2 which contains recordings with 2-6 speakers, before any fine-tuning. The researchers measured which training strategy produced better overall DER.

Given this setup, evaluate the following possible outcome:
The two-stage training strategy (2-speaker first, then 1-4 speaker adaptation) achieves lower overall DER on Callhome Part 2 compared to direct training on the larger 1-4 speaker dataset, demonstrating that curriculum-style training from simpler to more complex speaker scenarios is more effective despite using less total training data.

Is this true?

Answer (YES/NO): YES